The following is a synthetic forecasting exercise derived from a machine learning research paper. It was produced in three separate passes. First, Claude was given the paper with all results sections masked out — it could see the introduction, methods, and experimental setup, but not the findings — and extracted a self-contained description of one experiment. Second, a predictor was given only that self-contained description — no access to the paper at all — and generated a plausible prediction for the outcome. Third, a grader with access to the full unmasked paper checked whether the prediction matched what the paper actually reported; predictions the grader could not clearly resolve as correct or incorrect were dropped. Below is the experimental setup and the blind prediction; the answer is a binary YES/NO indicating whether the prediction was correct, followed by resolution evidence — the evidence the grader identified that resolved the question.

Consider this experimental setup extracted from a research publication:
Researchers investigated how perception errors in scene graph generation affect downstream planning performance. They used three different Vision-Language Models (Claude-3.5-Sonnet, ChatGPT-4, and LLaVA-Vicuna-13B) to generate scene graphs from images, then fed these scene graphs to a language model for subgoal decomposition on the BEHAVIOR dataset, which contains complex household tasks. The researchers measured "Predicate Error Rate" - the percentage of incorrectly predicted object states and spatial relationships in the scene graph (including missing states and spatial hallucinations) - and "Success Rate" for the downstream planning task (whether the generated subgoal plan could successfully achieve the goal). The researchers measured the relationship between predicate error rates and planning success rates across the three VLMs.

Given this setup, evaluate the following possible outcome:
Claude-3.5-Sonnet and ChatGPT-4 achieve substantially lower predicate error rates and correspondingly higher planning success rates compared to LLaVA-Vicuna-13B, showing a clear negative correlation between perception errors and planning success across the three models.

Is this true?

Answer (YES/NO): YES